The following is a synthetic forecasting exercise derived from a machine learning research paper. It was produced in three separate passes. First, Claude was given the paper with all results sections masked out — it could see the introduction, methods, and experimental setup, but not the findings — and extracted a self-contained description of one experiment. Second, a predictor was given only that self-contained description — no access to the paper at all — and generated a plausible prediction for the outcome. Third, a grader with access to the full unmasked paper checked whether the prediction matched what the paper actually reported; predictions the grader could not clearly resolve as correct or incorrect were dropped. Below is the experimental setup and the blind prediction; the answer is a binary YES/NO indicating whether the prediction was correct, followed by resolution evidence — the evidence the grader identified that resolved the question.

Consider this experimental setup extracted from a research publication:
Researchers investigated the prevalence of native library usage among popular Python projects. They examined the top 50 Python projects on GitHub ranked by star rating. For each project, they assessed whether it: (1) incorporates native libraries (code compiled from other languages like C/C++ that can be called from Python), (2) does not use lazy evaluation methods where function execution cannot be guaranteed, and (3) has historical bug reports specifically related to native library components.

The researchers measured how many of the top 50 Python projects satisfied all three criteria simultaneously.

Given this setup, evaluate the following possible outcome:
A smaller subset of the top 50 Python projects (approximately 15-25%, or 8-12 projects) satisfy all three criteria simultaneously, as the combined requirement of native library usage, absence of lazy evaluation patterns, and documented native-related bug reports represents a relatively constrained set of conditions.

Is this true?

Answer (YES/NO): NO